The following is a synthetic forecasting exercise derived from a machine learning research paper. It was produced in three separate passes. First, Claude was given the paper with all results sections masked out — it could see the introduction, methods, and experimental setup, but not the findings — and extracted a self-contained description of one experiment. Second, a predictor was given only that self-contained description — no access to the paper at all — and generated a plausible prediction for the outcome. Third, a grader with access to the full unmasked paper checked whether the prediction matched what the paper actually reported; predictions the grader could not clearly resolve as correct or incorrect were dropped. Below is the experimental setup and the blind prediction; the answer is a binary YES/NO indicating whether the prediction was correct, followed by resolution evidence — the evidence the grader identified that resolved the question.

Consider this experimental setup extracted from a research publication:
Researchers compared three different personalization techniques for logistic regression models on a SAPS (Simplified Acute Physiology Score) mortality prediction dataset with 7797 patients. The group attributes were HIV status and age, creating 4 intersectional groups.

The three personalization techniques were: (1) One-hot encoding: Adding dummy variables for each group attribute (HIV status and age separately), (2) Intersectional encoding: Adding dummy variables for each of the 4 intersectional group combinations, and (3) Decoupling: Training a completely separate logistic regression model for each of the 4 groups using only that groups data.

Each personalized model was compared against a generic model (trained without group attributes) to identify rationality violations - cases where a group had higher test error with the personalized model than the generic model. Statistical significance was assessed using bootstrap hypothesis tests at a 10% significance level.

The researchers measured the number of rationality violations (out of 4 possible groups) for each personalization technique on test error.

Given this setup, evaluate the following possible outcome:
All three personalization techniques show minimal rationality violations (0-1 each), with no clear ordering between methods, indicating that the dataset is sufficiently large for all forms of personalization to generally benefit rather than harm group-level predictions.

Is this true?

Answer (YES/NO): NO